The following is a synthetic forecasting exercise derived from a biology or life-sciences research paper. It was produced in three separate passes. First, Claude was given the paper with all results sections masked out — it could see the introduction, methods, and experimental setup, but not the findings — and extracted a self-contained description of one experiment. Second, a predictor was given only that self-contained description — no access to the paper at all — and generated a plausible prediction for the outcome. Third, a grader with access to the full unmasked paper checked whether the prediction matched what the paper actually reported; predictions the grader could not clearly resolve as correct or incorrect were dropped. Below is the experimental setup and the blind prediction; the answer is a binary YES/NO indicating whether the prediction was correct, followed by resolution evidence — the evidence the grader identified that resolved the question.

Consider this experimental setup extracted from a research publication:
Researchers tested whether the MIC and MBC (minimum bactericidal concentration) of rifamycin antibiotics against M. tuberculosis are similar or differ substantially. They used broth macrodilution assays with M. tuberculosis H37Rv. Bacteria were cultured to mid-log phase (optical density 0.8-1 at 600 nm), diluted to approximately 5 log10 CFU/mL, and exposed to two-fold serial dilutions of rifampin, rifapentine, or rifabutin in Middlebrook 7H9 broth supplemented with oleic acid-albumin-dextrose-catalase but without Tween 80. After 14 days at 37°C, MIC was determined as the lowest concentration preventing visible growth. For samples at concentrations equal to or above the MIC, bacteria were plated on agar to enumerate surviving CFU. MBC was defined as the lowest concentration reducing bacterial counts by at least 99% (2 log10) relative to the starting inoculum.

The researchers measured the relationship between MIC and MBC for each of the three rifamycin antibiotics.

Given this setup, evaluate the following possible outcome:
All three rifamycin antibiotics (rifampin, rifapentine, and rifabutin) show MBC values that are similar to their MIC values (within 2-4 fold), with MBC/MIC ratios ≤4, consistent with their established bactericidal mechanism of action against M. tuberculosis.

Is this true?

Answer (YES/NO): YES